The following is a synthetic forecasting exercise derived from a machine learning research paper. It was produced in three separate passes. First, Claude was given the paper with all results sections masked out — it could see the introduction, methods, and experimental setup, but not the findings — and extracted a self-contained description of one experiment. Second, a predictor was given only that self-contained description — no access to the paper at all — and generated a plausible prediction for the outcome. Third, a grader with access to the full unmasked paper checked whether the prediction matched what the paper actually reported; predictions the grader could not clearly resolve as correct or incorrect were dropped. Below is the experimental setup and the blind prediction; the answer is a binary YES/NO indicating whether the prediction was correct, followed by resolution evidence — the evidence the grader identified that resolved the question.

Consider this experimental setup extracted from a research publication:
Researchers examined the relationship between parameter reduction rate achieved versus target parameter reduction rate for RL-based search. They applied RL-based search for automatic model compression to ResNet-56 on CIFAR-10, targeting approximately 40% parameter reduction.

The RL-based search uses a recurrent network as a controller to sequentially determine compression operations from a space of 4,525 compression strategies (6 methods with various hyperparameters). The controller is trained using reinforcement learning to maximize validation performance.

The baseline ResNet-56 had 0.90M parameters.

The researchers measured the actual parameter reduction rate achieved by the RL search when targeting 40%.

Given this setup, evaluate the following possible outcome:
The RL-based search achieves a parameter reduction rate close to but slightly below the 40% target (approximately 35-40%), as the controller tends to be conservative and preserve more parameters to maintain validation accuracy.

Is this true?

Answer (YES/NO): NO